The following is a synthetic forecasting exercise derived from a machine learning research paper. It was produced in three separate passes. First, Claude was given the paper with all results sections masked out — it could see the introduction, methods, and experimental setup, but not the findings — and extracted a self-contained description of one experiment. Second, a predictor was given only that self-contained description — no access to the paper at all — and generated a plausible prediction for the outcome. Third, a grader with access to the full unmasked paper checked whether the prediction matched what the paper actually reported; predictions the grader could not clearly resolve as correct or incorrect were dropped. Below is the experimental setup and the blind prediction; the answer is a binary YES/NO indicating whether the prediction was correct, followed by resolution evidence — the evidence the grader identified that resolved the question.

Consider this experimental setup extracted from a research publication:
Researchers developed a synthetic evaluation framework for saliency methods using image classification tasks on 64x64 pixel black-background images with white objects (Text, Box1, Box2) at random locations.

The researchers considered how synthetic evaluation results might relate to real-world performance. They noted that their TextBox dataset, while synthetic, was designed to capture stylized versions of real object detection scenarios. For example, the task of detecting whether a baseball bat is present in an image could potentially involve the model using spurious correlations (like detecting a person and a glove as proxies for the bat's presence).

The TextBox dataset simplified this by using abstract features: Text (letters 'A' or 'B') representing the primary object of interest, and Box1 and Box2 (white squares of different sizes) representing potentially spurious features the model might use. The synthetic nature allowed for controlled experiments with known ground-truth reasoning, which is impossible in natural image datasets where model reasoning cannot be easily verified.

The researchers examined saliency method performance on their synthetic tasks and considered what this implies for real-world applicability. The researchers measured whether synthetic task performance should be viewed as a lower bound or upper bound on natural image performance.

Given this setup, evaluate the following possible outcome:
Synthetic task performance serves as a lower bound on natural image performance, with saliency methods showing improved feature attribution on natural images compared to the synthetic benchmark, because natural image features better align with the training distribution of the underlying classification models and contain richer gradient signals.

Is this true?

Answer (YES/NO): NO